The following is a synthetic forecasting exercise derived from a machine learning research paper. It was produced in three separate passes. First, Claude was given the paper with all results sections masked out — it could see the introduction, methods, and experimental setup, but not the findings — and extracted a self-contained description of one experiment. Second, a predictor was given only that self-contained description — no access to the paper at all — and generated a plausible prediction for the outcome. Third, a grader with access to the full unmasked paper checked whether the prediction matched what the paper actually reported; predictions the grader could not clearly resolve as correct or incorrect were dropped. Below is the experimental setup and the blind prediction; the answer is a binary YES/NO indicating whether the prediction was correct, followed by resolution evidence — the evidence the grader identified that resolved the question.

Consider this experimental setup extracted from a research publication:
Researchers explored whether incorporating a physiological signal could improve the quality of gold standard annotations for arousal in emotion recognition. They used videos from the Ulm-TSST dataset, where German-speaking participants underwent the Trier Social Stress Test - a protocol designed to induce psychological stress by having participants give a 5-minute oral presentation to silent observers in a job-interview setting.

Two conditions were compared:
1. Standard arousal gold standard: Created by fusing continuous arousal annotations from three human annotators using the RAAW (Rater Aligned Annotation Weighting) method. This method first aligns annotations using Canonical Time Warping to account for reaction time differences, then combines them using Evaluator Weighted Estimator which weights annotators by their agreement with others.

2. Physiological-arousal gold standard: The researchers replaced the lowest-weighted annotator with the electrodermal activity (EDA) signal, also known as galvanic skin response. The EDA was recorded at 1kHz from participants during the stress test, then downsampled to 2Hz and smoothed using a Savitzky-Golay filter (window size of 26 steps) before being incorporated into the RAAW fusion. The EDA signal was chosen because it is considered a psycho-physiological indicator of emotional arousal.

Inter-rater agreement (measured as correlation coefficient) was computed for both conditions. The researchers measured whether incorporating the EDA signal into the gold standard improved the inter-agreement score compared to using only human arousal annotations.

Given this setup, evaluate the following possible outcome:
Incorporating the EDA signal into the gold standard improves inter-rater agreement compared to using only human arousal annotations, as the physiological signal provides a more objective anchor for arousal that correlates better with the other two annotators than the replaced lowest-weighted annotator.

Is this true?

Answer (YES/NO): YES